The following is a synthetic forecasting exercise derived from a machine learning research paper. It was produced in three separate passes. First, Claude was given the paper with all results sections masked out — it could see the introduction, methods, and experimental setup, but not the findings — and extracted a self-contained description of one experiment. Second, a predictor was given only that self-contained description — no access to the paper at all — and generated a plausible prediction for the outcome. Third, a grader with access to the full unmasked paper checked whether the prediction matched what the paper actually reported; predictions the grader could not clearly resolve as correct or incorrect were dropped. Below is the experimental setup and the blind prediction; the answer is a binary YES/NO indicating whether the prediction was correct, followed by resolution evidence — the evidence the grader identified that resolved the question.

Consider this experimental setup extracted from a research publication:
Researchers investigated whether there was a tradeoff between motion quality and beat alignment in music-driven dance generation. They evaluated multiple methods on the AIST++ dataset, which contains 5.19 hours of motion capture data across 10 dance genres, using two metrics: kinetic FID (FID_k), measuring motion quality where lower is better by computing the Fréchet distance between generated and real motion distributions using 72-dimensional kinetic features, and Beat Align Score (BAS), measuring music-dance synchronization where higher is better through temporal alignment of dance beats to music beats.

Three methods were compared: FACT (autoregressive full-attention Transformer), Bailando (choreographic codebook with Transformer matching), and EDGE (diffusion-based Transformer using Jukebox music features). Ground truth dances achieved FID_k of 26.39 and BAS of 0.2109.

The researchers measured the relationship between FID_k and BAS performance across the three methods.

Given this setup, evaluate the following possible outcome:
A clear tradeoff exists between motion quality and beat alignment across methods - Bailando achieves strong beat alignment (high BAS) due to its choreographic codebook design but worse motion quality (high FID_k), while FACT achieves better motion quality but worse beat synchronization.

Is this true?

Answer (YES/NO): NO